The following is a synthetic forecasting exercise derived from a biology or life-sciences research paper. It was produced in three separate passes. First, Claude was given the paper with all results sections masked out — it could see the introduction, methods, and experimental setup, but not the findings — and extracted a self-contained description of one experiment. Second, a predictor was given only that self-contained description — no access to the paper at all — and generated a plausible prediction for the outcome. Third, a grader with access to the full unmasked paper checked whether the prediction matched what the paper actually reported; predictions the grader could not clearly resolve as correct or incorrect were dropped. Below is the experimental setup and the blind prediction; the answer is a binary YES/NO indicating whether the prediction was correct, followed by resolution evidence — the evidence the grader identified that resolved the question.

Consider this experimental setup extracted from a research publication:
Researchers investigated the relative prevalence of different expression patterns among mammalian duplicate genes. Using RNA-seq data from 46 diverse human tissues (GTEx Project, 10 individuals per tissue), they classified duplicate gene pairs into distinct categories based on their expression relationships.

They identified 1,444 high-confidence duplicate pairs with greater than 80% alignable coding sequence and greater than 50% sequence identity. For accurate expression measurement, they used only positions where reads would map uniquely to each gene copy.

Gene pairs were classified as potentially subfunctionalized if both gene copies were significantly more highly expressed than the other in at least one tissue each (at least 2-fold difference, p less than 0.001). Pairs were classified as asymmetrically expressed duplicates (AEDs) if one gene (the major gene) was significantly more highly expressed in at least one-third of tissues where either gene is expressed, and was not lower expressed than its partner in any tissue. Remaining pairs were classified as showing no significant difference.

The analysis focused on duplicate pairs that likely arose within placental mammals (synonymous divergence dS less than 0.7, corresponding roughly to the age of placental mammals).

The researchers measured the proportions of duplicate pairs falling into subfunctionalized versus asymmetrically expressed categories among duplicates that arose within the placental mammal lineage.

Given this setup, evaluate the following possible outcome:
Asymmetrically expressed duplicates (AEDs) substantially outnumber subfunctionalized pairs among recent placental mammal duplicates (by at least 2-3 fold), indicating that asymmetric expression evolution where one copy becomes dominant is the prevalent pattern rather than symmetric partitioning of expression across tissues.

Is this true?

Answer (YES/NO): YES